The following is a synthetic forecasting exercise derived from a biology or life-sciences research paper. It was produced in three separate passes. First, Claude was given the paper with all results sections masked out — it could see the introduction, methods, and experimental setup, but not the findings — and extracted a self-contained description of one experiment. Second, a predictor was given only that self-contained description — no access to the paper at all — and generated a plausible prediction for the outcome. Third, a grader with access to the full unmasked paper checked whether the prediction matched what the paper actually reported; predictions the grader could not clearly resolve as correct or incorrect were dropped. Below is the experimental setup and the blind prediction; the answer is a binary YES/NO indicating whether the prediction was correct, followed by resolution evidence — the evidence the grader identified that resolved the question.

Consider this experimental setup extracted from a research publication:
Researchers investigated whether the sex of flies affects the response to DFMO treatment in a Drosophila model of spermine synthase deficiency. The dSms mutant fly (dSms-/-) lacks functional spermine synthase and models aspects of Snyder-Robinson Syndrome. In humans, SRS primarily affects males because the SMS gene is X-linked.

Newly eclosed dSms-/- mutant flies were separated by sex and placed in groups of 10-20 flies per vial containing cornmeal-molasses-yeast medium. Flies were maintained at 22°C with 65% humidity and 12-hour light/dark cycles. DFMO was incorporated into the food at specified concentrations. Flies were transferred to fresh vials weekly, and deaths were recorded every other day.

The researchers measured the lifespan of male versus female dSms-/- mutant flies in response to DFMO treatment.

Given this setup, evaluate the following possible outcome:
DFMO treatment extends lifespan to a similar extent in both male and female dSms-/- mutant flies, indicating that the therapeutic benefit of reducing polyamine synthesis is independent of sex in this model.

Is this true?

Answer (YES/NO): NO